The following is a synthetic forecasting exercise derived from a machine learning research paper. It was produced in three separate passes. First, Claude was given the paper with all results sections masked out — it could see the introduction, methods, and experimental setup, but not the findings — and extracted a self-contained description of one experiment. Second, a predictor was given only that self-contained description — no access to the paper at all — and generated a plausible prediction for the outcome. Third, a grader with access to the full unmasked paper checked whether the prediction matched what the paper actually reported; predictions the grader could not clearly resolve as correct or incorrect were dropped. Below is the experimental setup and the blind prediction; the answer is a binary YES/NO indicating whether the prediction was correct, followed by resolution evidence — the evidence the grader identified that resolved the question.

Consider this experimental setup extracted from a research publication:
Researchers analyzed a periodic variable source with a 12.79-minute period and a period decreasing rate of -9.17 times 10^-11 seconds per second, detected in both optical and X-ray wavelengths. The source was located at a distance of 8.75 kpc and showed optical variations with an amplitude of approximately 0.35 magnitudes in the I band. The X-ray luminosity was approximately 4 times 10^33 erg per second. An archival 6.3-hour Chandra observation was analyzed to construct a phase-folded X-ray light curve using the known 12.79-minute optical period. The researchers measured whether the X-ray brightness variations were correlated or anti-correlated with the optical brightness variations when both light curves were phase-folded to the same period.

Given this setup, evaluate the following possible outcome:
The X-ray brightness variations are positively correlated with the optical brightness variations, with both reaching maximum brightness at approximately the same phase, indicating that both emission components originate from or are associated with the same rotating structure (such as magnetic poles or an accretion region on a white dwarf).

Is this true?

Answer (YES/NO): YES